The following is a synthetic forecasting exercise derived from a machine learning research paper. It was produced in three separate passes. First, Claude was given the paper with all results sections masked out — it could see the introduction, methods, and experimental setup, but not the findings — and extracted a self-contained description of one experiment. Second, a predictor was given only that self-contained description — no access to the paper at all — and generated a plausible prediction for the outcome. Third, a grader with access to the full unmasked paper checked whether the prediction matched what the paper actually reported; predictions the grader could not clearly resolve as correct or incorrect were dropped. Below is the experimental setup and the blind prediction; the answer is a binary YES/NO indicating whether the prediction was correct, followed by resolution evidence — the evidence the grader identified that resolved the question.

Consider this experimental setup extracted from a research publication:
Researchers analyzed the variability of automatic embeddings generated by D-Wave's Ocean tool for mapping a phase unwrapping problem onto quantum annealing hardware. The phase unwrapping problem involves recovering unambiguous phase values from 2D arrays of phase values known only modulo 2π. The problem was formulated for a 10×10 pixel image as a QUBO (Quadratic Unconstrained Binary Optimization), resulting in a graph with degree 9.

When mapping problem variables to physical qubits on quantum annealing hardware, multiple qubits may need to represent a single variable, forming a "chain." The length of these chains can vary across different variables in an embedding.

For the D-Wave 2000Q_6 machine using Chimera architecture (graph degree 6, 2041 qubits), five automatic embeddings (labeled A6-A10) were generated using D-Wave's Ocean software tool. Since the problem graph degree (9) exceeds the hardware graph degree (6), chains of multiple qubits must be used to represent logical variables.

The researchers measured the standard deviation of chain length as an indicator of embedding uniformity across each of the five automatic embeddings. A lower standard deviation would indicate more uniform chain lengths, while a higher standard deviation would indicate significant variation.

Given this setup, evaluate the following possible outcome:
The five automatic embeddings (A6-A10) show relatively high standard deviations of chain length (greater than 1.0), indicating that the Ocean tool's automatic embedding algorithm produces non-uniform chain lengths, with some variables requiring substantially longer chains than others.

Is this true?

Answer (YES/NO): YES